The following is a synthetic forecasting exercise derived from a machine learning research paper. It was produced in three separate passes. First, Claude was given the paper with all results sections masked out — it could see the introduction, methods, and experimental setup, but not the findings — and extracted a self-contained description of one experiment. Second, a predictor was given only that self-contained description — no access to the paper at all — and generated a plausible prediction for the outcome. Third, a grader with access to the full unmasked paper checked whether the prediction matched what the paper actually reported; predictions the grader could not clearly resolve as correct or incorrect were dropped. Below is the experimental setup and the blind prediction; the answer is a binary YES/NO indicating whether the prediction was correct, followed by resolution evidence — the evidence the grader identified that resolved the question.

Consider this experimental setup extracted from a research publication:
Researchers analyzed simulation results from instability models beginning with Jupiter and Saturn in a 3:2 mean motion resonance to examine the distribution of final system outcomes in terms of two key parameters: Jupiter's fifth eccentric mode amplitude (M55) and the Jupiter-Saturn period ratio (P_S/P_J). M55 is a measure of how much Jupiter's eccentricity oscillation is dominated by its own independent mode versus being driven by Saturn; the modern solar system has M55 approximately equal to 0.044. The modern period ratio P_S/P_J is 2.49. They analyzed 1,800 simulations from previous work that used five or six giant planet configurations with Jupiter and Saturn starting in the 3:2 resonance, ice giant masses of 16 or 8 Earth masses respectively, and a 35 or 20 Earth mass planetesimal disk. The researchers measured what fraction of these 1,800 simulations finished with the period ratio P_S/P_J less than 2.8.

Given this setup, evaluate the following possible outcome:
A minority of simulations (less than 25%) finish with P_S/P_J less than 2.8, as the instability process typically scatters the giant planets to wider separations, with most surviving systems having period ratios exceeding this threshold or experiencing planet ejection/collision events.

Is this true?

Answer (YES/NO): YES